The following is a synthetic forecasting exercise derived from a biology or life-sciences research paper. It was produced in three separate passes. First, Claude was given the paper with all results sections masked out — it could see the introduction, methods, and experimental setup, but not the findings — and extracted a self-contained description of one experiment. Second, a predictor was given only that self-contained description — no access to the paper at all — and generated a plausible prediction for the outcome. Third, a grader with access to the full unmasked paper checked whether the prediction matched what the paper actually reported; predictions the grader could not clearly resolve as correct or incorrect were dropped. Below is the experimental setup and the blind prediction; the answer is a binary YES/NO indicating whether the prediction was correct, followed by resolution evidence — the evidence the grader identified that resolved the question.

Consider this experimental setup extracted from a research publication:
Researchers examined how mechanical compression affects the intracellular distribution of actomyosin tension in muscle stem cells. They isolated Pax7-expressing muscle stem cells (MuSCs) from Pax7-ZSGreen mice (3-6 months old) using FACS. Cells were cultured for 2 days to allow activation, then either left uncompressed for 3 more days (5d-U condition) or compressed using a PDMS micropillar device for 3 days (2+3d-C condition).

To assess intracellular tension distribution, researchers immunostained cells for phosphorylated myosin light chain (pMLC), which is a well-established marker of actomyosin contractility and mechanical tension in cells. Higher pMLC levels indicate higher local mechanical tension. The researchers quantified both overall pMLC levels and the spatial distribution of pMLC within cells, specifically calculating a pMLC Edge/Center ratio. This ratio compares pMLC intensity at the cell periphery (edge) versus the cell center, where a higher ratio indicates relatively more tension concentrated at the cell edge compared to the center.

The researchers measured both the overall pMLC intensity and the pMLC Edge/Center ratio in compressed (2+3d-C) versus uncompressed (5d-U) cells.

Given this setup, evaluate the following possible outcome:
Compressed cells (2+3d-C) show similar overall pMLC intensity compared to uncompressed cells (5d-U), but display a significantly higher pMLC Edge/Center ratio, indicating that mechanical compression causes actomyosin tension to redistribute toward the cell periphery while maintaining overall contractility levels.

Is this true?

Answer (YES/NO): NO